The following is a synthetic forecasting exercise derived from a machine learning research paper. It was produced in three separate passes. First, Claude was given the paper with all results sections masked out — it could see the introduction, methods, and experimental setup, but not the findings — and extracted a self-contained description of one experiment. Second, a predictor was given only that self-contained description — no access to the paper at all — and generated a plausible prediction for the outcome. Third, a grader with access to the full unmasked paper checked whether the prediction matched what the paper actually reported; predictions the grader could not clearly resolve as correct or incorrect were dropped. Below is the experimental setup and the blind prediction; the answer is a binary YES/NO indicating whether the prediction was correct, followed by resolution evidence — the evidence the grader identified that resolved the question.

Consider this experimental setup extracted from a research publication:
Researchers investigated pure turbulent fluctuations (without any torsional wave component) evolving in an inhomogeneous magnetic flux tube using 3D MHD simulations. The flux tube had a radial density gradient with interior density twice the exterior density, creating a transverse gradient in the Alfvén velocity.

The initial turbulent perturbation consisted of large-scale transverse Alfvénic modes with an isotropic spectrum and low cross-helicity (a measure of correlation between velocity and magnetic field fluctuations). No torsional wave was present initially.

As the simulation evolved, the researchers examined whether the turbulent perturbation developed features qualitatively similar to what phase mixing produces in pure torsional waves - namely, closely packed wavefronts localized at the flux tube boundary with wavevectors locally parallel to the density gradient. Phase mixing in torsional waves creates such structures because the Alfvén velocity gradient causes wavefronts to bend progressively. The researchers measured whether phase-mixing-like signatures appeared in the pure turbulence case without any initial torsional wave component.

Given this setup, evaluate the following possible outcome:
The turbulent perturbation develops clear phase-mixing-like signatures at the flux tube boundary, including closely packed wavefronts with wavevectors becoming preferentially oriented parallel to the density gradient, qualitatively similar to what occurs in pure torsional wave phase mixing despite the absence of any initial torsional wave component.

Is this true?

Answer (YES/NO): YES